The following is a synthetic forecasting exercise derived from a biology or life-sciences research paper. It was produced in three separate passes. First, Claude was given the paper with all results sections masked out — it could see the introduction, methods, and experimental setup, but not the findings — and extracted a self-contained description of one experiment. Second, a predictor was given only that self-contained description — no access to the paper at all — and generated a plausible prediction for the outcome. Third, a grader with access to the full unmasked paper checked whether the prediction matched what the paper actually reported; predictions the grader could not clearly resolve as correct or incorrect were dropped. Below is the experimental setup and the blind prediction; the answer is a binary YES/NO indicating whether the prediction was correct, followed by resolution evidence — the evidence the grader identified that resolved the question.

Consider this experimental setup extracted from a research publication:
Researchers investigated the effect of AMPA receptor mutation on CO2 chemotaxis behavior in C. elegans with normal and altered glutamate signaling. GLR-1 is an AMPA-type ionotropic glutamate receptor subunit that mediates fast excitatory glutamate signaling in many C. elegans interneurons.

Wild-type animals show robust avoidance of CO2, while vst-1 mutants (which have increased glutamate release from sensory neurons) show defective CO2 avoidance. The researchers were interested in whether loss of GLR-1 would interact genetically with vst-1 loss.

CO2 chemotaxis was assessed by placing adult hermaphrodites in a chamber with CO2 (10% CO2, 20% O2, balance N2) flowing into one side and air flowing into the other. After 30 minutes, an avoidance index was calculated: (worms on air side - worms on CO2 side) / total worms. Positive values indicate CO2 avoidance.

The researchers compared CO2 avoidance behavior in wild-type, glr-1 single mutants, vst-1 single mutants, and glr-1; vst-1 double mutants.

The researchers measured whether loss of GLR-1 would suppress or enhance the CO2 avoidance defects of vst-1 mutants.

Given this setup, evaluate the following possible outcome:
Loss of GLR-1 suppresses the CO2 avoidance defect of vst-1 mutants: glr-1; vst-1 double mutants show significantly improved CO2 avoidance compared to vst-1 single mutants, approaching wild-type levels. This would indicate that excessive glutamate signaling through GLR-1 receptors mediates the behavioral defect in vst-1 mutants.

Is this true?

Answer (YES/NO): YES